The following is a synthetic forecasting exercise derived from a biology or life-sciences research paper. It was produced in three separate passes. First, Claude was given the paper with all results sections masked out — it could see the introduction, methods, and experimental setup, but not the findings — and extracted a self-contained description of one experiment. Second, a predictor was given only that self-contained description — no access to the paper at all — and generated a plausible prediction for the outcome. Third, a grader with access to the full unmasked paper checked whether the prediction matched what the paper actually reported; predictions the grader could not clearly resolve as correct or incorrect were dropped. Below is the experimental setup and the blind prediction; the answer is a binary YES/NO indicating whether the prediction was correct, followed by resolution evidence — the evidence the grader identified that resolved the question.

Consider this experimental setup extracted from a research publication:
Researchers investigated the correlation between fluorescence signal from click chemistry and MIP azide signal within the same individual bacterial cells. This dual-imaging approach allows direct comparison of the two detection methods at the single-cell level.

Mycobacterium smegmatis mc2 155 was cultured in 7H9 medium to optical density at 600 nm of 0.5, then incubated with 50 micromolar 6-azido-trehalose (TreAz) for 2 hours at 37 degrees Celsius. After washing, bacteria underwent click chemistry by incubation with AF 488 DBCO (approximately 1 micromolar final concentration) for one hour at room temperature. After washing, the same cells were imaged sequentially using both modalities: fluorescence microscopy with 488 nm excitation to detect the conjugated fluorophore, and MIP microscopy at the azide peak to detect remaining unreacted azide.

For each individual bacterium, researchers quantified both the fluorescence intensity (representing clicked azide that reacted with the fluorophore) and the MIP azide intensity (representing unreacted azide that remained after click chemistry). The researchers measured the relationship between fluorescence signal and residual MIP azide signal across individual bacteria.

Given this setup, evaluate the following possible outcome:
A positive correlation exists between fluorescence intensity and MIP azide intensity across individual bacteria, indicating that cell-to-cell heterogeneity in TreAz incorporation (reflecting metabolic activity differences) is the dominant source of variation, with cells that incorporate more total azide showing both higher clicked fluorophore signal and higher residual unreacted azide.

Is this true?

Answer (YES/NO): NO